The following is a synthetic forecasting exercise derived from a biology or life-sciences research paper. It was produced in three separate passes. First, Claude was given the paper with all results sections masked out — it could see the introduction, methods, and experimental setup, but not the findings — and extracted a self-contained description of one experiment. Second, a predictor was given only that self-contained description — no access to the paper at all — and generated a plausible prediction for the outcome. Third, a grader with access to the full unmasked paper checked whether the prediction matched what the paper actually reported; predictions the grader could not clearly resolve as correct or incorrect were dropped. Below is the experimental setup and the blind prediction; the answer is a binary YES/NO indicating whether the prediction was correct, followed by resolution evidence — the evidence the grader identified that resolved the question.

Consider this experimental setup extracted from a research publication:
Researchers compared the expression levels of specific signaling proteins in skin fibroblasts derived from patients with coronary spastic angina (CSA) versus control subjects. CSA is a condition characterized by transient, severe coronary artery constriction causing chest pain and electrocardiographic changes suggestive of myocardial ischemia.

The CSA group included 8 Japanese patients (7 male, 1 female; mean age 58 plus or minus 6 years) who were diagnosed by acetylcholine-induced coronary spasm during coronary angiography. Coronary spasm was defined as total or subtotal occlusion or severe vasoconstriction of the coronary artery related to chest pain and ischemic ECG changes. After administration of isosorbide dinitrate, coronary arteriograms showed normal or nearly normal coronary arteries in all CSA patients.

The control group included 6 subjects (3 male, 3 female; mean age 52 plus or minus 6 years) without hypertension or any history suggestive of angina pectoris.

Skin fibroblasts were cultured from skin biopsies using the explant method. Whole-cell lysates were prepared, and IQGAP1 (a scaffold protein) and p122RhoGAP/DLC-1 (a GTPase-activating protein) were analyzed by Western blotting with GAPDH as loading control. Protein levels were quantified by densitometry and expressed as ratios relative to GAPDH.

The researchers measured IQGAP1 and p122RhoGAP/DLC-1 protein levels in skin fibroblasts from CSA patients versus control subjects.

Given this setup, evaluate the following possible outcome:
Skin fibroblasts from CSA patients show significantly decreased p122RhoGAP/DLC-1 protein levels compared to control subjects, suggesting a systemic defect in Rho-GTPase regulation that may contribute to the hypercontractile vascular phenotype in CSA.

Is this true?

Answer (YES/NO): NO